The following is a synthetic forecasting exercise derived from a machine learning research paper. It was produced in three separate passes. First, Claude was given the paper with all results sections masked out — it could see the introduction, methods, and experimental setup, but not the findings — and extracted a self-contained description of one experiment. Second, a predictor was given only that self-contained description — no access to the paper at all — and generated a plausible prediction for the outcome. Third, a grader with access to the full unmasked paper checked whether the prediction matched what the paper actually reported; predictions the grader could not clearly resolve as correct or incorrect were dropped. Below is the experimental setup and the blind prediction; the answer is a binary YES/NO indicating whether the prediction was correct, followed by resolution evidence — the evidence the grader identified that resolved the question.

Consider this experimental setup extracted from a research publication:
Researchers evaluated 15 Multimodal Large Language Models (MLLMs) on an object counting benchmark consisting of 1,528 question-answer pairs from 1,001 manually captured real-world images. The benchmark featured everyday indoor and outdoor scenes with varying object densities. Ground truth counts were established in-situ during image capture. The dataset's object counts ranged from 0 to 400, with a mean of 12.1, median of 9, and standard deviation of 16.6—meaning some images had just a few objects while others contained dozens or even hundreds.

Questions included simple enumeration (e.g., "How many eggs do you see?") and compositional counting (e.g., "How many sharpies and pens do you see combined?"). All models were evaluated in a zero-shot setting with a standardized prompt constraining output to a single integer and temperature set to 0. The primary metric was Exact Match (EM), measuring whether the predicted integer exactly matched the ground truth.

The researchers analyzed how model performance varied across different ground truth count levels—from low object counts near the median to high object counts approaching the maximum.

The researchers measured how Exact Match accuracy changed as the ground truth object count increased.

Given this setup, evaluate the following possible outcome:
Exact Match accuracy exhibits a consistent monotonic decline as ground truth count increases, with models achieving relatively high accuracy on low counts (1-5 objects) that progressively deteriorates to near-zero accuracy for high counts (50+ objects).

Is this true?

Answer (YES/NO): YES